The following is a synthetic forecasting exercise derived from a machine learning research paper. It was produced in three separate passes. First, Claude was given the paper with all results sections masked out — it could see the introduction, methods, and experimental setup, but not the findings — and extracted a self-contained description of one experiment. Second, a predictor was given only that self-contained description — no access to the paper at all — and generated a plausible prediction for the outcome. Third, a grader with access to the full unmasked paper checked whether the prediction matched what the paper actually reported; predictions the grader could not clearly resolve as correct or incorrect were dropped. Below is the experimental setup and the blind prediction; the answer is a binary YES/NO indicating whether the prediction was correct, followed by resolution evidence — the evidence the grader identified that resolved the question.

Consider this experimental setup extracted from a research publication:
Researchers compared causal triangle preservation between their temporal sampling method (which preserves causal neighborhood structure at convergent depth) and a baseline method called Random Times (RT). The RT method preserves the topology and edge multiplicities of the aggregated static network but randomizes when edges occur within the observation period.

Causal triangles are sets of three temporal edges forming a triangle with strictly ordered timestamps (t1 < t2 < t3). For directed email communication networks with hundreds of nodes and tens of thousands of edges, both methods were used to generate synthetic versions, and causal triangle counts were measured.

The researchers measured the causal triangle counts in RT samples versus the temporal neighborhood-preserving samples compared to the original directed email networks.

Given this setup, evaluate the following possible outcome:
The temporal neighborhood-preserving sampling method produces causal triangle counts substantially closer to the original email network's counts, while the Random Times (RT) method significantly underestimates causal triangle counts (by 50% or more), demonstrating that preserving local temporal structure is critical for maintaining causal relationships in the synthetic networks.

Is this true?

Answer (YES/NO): NO